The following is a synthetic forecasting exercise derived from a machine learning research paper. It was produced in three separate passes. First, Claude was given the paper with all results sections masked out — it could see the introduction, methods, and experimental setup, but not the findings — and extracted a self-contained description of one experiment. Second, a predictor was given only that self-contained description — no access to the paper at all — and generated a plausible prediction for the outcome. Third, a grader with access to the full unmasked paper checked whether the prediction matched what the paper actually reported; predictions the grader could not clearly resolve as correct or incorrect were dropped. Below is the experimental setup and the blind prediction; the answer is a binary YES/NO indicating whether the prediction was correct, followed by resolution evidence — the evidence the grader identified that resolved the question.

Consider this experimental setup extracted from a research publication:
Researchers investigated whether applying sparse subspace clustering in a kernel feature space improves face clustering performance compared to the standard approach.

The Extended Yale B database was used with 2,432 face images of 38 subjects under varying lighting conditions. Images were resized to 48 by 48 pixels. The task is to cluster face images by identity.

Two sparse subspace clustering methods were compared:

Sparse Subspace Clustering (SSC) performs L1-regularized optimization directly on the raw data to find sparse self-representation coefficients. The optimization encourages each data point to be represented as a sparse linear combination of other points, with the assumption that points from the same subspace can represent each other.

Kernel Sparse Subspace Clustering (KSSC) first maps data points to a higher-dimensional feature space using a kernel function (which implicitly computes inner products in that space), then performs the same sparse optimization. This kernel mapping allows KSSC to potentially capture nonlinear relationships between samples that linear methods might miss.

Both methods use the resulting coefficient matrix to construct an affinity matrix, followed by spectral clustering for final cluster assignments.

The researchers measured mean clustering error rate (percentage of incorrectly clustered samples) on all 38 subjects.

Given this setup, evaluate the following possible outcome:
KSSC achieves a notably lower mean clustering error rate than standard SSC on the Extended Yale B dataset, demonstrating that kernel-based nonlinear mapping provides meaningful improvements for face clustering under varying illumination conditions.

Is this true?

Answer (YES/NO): NO